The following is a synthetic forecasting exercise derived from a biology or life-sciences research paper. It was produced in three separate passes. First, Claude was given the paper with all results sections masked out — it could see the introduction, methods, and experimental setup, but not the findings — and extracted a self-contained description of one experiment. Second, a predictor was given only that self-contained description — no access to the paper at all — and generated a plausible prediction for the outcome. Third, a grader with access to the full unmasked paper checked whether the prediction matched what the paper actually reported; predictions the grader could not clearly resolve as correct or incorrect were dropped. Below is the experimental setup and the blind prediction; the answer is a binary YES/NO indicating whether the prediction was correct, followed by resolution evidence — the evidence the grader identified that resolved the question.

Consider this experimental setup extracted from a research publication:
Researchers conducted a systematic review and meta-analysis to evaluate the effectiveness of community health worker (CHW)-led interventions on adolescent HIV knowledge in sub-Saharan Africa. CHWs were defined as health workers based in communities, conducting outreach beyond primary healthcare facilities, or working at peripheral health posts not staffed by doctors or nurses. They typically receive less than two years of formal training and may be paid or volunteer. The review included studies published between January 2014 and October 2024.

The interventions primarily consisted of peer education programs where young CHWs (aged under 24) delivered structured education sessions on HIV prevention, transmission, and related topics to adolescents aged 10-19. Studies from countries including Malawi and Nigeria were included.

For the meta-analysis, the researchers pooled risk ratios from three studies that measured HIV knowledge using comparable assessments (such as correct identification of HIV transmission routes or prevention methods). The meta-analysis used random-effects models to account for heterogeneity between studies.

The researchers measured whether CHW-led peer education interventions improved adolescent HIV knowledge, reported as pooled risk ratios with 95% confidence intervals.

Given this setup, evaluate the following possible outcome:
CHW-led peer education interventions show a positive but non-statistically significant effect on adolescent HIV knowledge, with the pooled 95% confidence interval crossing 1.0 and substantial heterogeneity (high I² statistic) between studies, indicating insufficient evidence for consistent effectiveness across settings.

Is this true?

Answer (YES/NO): YES